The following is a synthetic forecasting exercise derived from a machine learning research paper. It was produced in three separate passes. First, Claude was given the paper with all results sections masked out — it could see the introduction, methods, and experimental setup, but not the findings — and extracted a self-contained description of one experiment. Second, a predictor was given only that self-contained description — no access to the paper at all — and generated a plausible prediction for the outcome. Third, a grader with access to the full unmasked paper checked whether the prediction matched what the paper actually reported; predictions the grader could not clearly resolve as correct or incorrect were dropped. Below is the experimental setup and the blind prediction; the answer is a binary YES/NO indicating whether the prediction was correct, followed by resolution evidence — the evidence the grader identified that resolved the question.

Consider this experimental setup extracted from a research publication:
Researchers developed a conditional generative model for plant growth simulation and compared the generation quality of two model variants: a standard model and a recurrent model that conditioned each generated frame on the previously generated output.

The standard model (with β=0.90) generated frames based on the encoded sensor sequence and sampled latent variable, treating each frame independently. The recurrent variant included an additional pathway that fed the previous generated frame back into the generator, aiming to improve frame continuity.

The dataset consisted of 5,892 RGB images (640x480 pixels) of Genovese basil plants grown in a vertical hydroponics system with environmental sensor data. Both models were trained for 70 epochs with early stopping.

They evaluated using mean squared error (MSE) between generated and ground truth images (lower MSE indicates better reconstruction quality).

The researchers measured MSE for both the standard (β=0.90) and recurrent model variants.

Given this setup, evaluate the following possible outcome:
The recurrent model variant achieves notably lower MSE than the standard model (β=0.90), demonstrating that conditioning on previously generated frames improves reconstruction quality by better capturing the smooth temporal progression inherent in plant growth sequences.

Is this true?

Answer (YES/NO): NO